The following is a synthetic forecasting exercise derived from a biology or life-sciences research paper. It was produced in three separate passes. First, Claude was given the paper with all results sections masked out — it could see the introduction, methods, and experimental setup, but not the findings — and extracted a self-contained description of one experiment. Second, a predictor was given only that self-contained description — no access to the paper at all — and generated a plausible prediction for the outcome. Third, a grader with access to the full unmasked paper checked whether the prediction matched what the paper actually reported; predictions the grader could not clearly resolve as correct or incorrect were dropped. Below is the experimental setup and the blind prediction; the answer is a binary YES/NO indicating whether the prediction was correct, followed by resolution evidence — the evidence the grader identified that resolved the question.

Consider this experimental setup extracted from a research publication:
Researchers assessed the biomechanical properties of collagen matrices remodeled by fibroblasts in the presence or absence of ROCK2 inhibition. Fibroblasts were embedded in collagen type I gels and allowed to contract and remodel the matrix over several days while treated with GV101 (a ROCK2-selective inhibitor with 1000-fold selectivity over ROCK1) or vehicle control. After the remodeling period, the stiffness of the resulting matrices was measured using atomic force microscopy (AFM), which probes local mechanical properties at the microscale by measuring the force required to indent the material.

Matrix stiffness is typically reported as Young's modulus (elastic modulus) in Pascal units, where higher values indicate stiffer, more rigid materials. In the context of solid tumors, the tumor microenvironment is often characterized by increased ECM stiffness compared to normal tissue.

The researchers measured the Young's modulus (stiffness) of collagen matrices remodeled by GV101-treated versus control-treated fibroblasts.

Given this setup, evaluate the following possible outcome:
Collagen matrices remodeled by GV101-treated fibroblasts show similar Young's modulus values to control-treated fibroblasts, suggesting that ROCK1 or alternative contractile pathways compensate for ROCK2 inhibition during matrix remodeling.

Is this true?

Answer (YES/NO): NO